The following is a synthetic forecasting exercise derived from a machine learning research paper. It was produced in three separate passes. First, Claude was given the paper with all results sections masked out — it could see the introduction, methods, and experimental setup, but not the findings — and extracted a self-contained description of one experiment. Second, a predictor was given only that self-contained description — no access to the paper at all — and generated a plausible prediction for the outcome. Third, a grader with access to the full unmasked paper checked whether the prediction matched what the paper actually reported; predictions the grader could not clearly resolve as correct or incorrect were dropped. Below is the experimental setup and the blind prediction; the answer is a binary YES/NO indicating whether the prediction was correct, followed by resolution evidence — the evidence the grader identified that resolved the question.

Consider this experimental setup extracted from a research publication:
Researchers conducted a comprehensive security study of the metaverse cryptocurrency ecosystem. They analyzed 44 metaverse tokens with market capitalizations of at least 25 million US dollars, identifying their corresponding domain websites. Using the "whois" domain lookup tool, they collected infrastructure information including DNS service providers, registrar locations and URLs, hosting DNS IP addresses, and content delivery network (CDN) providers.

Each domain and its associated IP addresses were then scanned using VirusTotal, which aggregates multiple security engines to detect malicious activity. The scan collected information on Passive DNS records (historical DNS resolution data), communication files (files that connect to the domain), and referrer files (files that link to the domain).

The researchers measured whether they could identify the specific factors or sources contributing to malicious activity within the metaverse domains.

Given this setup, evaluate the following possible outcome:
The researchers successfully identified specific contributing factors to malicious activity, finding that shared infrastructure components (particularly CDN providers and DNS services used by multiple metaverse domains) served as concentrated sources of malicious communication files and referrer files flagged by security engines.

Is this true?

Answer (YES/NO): NO